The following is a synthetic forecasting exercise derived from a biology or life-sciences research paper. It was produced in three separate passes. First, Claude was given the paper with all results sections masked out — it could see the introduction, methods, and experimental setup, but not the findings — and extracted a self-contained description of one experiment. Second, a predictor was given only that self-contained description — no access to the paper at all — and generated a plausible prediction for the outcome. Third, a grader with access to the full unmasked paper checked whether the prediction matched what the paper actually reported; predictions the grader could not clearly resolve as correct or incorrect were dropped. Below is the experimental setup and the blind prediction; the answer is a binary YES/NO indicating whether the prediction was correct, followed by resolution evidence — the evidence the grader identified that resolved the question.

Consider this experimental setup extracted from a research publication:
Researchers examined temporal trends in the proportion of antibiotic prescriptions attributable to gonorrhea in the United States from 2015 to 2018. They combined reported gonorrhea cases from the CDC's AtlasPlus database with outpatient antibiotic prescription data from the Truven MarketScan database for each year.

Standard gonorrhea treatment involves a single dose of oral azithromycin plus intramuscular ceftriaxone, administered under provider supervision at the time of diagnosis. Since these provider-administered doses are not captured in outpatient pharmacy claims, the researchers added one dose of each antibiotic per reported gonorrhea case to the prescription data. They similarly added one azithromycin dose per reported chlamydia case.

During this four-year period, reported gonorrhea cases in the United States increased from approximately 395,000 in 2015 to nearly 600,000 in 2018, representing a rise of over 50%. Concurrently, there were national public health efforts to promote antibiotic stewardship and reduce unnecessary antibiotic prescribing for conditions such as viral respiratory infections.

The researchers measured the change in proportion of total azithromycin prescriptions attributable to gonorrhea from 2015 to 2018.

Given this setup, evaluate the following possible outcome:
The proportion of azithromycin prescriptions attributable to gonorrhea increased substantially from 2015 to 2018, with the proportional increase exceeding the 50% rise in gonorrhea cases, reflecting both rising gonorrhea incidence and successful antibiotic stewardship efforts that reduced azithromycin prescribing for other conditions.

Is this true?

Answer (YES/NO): YES